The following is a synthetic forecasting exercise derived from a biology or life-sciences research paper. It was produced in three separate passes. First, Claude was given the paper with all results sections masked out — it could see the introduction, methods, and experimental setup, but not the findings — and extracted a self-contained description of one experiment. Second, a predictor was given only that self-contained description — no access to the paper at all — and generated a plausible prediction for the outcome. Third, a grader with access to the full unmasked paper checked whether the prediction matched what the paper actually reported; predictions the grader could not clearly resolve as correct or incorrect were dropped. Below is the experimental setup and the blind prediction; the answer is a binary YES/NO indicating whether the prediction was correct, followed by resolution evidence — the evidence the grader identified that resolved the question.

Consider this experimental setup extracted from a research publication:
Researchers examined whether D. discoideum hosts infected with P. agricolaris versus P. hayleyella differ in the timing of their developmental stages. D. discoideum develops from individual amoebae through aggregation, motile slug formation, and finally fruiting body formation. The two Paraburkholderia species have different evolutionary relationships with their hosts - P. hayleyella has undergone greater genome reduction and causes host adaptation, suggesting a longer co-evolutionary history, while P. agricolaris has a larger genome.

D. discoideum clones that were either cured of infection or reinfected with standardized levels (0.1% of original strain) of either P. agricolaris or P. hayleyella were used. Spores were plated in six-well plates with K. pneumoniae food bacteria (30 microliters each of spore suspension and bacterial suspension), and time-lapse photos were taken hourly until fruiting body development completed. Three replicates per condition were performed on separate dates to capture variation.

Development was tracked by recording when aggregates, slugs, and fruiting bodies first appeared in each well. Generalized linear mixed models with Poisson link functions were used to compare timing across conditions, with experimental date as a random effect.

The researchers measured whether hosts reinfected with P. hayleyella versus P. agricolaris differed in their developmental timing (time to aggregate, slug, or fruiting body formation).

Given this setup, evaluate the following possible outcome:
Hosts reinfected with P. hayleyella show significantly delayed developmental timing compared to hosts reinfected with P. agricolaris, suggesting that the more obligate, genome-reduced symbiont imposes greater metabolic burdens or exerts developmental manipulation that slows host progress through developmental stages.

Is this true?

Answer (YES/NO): NO